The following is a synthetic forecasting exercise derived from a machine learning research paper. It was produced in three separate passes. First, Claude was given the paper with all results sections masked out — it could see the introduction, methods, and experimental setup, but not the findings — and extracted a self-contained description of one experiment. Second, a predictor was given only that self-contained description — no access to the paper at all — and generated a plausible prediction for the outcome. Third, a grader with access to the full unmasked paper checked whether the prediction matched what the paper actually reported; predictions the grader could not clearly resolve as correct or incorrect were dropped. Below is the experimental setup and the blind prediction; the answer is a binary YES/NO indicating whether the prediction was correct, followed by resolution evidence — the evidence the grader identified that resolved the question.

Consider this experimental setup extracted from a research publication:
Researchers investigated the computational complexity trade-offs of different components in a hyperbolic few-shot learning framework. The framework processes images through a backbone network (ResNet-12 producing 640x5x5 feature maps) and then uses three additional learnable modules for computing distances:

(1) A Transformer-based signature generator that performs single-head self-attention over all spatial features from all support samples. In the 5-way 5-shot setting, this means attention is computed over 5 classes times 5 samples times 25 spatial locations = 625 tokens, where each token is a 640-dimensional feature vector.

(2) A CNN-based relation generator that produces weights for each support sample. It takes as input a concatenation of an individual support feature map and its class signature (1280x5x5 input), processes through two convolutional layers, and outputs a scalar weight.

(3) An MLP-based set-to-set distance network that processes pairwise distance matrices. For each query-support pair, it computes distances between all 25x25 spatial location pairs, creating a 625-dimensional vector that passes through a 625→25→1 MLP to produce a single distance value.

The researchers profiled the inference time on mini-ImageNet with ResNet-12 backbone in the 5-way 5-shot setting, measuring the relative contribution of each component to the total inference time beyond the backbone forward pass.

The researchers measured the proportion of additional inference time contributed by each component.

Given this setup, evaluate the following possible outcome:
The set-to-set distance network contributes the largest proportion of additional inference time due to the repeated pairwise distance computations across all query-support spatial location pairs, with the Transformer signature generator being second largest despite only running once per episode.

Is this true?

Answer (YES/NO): NO